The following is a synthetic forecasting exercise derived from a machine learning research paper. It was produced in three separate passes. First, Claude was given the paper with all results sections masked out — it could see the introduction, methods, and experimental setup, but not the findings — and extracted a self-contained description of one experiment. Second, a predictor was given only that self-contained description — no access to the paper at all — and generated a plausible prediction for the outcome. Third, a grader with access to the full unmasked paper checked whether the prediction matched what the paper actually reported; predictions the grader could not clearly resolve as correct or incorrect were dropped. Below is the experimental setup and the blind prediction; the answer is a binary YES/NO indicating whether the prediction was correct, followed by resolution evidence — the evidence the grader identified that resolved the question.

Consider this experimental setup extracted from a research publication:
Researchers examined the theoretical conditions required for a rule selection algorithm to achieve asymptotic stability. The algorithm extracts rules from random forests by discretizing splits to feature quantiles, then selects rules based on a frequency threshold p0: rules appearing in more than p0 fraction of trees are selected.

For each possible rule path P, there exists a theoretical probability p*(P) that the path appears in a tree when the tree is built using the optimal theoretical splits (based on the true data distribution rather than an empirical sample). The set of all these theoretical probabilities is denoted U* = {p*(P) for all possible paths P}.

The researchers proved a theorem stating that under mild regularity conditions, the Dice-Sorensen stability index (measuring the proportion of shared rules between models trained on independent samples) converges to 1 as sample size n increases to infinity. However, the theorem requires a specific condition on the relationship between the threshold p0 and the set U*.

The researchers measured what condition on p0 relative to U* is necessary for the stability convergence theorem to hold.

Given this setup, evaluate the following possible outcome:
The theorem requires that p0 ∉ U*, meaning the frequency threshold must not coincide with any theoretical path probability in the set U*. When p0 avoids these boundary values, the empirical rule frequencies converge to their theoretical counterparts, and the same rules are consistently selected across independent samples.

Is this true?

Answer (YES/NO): YES